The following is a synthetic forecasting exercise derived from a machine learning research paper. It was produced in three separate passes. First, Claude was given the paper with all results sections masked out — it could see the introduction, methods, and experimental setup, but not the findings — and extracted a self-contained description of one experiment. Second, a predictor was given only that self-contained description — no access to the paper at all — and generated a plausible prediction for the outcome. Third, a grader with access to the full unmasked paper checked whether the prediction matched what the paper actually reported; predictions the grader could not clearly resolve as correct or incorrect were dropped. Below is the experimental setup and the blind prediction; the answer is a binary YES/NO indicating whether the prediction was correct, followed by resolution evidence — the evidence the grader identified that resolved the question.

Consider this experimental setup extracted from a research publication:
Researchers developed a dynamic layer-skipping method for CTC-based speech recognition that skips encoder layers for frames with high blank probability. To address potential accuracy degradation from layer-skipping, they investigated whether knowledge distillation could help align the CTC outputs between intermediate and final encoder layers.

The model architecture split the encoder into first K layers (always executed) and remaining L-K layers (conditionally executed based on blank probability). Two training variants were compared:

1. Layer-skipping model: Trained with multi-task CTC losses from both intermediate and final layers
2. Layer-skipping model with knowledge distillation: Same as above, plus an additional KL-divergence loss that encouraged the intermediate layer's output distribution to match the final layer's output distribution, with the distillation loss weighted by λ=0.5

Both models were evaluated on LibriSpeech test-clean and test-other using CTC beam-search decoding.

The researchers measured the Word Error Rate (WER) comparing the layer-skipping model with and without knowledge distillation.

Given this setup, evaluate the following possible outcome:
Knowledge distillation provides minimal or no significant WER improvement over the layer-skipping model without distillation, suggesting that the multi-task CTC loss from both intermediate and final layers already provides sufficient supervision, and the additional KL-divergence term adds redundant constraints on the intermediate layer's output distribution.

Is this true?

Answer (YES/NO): NO